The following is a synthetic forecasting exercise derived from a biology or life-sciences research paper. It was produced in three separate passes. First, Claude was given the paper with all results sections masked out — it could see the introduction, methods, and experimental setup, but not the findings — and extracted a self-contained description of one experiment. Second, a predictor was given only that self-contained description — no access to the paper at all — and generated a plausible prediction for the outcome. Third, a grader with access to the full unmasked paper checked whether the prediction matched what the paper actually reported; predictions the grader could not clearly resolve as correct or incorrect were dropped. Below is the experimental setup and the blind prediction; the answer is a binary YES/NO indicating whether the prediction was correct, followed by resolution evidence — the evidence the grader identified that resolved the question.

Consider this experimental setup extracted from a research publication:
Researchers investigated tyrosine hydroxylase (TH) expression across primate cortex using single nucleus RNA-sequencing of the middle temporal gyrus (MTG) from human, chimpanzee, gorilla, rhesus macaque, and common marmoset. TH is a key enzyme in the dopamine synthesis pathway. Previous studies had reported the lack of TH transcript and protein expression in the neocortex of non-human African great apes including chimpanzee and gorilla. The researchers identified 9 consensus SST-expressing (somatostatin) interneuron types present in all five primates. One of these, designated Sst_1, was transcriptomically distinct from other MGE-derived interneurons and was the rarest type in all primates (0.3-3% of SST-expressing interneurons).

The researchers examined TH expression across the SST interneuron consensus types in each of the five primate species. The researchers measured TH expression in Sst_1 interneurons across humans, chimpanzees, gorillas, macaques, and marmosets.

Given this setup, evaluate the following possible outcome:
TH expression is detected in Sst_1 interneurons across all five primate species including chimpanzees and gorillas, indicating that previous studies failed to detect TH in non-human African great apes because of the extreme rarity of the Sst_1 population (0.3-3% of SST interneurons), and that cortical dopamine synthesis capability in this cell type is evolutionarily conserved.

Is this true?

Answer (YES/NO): NO